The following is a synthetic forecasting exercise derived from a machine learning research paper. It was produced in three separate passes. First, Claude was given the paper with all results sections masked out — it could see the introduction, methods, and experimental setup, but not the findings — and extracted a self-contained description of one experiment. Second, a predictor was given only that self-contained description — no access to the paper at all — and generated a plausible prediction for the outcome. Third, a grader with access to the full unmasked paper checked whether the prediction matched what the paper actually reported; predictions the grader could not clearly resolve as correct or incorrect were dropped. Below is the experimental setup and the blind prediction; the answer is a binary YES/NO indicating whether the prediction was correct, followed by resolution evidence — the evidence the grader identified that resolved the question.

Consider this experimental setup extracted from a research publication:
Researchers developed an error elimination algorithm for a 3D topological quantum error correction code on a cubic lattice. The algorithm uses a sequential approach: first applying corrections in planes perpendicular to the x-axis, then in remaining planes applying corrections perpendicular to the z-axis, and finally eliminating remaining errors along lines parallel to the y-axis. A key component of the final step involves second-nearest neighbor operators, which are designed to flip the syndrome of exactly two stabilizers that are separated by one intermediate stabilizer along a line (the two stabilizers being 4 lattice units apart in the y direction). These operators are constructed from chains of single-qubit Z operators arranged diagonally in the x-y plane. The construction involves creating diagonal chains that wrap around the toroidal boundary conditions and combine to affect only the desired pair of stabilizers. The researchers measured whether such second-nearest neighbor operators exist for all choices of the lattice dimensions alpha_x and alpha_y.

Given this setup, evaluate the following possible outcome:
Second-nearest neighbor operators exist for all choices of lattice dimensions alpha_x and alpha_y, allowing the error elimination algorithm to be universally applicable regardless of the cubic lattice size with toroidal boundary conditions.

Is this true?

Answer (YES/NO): NO